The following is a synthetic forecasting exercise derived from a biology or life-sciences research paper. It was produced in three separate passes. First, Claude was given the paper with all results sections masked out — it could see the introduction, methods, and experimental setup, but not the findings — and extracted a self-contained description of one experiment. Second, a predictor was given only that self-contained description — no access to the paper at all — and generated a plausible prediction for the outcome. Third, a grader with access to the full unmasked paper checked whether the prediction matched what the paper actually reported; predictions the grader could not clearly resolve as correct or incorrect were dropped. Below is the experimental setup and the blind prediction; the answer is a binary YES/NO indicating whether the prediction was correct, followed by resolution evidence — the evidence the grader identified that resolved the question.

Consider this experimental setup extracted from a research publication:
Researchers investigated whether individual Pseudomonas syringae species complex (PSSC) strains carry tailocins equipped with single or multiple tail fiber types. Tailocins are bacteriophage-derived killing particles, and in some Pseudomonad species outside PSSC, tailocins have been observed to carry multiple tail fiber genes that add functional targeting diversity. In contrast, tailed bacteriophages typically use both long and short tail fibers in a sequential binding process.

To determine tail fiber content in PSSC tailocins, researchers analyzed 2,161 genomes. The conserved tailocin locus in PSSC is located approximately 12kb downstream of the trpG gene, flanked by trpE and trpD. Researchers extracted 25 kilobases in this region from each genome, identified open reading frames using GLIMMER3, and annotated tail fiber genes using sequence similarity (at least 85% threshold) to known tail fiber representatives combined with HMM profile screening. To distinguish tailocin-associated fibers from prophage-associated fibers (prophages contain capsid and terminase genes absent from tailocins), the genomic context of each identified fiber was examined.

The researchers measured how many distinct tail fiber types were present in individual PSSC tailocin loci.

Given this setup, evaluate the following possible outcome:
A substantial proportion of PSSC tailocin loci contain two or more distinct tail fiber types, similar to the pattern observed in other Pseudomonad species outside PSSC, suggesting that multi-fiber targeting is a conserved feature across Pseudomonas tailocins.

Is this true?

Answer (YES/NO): NO